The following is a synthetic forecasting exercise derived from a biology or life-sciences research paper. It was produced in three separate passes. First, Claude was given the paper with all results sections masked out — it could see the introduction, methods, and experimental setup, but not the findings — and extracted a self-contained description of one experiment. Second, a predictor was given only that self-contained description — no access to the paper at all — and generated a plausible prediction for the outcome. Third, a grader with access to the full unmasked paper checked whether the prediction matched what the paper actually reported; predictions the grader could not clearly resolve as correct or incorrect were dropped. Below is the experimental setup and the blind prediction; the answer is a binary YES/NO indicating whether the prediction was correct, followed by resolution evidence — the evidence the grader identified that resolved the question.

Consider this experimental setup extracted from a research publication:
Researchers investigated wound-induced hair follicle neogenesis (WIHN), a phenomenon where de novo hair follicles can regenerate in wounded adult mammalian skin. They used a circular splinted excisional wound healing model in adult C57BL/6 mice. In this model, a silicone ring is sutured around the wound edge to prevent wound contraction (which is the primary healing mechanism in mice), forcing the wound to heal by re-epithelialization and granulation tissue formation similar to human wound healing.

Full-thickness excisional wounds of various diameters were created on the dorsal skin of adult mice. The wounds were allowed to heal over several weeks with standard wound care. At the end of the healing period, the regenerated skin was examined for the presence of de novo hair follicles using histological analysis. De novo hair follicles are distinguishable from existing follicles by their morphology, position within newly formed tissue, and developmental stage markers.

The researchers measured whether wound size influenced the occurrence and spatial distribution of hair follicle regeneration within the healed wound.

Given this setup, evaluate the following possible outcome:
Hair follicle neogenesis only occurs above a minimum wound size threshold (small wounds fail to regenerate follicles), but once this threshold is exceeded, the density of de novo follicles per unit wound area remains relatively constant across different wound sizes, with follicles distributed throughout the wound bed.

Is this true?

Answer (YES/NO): NO